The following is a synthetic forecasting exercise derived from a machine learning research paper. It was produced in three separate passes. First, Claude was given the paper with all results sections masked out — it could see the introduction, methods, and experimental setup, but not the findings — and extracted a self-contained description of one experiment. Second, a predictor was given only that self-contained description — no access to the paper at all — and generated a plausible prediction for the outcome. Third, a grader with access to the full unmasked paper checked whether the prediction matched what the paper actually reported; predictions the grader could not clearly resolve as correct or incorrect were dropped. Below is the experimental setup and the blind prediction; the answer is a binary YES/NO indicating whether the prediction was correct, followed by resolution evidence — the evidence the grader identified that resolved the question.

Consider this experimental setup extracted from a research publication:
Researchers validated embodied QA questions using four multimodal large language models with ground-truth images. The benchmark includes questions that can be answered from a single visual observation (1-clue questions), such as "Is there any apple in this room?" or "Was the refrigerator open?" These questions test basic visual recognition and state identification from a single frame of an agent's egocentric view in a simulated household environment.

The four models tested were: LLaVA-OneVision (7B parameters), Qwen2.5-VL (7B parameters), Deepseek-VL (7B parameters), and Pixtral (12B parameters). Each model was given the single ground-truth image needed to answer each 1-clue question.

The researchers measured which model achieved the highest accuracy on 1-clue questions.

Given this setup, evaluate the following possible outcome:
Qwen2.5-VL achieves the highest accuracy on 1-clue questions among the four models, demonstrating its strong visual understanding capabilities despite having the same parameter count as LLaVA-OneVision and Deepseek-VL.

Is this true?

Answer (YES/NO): NO